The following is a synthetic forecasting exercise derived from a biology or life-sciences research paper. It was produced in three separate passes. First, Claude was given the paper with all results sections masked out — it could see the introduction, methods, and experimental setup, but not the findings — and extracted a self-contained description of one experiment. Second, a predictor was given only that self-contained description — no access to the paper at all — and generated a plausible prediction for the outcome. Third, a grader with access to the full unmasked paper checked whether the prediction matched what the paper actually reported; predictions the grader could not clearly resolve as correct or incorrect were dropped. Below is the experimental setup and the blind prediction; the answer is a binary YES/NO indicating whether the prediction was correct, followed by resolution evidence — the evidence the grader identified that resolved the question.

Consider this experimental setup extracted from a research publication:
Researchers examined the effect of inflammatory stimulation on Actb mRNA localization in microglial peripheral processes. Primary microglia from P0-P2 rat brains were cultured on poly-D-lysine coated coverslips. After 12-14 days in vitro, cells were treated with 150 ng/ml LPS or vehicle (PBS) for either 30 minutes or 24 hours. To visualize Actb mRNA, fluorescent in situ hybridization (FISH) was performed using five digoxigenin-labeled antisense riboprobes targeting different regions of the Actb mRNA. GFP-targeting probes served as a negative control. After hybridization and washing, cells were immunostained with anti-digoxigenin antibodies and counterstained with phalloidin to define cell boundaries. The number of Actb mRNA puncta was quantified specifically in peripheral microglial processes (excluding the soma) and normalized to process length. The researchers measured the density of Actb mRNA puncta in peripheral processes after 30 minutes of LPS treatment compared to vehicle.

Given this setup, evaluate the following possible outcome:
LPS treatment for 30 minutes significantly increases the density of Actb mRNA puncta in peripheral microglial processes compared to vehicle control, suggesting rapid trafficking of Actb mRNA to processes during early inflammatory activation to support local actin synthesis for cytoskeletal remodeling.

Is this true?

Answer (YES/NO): YES